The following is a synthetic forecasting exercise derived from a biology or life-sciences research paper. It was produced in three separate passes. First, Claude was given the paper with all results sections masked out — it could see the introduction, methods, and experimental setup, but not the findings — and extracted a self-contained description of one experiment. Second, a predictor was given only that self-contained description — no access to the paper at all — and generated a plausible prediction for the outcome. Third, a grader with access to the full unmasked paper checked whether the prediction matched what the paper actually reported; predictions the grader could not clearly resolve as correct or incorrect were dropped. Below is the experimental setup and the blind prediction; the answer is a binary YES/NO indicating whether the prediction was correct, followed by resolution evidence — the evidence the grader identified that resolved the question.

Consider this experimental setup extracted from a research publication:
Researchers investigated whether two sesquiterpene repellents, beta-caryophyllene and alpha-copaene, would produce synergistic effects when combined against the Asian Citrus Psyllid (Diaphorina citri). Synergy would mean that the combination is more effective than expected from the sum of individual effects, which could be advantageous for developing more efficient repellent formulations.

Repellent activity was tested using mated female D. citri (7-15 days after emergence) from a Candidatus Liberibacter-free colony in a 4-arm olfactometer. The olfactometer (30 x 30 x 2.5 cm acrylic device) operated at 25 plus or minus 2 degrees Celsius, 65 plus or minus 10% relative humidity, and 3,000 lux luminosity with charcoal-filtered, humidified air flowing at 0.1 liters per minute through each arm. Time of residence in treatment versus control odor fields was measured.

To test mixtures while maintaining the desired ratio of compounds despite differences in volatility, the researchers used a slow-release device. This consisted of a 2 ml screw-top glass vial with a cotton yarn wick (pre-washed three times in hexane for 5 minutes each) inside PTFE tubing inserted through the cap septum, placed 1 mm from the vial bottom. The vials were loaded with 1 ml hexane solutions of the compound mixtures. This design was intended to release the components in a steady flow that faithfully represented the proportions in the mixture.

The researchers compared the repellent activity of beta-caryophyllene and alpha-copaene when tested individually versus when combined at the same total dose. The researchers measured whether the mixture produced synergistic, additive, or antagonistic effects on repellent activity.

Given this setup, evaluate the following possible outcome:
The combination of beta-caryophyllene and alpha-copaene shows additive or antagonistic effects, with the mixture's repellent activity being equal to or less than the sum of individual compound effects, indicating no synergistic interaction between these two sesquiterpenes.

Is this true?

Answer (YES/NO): YES